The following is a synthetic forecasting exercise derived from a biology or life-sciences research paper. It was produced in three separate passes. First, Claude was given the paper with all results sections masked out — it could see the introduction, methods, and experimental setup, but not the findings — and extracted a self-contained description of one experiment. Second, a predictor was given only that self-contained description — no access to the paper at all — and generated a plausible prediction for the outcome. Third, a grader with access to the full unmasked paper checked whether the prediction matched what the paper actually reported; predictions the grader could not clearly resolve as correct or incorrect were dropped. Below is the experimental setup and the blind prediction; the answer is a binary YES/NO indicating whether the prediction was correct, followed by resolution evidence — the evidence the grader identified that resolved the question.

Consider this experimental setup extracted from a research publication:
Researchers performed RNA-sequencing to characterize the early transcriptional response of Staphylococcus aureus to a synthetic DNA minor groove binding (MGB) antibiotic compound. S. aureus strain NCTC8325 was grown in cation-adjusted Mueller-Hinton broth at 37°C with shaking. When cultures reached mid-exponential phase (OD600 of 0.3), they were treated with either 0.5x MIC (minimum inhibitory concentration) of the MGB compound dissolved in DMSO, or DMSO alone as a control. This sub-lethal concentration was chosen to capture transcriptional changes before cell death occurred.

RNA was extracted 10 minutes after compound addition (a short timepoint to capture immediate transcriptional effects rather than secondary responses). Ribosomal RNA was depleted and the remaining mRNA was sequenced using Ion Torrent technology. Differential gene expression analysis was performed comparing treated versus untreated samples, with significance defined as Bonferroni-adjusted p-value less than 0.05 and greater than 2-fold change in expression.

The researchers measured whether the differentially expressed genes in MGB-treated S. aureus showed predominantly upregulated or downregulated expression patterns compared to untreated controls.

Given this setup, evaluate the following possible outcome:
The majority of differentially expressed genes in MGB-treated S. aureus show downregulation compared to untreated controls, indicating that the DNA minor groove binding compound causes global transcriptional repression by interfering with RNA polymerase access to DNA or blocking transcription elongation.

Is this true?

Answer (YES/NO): NO